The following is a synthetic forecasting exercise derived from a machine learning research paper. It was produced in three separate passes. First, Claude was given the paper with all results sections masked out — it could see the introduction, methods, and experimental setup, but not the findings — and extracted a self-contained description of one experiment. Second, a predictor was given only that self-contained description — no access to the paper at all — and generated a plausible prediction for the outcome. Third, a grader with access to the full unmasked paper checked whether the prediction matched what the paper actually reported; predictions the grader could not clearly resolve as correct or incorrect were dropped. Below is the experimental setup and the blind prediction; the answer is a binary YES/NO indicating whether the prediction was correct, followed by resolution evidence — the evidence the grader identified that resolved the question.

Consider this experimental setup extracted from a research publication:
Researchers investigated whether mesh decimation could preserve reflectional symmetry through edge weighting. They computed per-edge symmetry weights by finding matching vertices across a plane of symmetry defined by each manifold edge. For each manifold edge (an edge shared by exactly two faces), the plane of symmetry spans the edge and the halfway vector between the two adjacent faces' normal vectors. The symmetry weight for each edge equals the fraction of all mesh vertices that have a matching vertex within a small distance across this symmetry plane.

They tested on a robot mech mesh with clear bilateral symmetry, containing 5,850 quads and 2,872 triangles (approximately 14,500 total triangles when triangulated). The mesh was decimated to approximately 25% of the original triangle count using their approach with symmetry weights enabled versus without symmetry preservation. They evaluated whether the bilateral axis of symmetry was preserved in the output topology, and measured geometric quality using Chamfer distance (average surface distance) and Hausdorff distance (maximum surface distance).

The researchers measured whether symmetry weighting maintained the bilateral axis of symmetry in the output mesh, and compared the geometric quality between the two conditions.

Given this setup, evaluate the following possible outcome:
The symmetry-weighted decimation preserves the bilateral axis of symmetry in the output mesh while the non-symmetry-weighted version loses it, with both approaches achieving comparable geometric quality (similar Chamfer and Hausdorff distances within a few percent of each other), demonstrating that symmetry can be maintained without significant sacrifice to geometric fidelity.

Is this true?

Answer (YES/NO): NO